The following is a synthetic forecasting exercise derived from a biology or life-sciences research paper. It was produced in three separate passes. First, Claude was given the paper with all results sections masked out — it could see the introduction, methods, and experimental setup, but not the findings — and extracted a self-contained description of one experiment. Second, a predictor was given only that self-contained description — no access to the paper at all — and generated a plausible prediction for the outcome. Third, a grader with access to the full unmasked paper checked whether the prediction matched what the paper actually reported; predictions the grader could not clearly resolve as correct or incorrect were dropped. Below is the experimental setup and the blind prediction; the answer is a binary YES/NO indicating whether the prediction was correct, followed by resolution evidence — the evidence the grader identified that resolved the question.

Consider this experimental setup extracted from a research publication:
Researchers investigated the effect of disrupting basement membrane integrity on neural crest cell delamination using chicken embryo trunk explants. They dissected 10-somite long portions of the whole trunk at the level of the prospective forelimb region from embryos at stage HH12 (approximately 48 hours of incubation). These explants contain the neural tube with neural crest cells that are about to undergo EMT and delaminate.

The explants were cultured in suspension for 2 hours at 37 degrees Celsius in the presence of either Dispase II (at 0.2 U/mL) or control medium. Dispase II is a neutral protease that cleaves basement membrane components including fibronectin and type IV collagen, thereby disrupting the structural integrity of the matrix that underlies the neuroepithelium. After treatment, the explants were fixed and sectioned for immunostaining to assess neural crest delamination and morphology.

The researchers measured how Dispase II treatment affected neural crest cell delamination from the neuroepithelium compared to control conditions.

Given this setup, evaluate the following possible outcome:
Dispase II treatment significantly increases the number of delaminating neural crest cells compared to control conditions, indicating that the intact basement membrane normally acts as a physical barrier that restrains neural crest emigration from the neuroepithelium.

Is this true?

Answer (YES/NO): NO